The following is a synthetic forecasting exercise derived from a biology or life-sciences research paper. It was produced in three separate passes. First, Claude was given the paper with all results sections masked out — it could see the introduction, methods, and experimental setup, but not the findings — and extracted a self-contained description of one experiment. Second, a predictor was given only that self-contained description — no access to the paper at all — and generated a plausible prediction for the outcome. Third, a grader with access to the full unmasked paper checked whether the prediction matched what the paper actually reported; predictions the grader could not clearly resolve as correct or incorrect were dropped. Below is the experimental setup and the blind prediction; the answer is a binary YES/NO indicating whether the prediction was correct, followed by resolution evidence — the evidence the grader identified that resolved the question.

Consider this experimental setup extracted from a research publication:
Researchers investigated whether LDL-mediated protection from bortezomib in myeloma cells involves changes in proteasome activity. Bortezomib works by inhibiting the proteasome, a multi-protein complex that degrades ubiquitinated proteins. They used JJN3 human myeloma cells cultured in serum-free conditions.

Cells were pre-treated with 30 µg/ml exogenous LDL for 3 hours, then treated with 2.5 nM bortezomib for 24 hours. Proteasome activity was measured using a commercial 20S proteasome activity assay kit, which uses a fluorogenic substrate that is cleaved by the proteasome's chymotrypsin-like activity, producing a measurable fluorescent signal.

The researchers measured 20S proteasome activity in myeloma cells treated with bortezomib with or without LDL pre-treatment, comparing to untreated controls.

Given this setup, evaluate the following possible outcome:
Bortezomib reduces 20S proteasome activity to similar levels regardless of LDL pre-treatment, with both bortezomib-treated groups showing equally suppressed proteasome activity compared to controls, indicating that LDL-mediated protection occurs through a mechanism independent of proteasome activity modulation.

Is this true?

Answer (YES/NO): NO